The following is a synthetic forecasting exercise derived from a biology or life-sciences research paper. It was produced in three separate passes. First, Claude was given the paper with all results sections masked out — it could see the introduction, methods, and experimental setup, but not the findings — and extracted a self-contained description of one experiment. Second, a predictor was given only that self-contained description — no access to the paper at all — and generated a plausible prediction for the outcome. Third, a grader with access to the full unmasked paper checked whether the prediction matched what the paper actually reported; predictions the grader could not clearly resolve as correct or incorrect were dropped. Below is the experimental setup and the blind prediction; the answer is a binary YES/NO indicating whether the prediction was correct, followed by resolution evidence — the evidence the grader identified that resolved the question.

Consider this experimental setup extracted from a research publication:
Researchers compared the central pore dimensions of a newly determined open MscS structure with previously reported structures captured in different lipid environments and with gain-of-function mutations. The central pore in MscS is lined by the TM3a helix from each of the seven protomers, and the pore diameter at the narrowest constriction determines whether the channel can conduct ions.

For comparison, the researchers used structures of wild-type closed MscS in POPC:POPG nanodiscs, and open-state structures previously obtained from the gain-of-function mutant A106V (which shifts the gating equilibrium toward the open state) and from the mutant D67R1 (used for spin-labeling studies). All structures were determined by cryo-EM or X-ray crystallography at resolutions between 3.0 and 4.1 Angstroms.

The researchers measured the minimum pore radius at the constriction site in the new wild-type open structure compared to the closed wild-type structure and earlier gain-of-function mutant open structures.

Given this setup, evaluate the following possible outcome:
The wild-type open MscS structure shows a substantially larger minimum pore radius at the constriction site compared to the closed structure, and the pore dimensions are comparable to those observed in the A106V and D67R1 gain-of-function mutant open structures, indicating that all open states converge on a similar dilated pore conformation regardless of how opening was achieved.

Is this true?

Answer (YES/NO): NO